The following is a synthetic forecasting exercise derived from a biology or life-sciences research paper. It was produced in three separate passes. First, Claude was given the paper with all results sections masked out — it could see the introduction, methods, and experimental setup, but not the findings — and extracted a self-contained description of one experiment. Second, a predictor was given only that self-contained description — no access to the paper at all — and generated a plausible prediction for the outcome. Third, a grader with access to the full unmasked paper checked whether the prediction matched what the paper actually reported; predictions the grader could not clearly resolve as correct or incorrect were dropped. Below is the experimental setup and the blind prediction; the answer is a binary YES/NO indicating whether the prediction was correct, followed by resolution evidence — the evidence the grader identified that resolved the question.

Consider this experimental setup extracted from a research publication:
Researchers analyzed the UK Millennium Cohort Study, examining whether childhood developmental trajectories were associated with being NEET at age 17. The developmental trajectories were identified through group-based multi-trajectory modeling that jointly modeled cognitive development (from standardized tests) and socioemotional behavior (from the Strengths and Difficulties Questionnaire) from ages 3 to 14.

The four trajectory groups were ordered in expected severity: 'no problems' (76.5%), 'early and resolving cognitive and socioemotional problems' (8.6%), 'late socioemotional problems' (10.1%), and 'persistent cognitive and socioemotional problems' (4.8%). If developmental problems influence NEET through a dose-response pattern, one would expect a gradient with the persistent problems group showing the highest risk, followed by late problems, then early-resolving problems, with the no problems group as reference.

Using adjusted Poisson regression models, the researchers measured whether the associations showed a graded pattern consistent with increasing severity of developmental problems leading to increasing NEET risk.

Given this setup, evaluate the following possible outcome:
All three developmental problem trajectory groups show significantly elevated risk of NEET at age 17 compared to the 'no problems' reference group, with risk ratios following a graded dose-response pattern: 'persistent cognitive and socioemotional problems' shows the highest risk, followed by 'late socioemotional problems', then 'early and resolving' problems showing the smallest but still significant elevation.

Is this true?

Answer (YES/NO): NO